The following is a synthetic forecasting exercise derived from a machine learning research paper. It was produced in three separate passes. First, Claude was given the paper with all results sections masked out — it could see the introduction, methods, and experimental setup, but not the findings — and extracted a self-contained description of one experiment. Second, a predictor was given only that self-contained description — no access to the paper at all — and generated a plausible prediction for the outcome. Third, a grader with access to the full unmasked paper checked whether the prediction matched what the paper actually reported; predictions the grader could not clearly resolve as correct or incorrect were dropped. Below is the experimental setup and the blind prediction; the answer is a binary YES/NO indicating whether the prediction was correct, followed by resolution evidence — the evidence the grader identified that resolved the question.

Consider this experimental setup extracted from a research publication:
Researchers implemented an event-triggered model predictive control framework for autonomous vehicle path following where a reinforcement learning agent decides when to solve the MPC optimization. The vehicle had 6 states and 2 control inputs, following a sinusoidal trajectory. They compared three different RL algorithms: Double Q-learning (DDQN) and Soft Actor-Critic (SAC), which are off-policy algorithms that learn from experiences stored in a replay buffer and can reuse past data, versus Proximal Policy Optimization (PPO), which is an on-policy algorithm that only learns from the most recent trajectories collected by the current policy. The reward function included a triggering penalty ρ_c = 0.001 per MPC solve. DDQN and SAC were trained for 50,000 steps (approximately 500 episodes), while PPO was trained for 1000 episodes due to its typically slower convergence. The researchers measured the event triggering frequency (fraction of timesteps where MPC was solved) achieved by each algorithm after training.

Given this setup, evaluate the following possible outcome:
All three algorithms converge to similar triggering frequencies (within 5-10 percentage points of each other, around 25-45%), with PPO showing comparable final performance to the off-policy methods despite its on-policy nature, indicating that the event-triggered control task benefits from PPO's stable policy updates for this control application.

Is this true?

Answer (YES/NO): NO